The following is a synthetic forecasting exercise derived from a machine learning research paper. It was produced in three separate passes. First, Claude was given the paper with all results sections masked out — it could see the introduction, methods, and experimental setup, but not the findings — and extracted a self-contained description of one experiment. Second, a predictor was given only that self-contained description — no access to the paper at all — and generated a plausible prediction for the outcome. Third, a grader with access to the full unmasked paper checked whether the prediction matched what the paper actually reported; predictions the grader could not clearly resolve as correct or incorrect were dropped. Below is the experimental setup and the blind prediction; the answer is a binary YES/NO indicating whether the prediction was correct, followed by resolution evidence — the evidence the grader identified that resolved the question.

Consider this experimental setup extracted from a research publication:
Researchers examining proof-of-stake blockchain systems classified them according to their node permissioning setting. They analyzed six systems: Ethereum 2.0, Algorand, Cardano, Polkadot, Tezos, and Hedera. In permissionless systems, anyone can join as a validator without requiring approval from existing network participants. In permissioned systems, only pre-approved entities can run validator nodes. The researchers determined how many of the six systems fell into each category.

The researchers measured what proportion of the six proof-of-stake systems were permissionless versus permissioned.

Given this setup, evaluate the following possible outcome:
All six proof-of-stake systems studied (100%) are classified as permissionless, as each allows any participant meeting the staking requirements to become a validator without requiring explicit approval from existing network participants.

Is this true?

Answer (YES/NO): NO